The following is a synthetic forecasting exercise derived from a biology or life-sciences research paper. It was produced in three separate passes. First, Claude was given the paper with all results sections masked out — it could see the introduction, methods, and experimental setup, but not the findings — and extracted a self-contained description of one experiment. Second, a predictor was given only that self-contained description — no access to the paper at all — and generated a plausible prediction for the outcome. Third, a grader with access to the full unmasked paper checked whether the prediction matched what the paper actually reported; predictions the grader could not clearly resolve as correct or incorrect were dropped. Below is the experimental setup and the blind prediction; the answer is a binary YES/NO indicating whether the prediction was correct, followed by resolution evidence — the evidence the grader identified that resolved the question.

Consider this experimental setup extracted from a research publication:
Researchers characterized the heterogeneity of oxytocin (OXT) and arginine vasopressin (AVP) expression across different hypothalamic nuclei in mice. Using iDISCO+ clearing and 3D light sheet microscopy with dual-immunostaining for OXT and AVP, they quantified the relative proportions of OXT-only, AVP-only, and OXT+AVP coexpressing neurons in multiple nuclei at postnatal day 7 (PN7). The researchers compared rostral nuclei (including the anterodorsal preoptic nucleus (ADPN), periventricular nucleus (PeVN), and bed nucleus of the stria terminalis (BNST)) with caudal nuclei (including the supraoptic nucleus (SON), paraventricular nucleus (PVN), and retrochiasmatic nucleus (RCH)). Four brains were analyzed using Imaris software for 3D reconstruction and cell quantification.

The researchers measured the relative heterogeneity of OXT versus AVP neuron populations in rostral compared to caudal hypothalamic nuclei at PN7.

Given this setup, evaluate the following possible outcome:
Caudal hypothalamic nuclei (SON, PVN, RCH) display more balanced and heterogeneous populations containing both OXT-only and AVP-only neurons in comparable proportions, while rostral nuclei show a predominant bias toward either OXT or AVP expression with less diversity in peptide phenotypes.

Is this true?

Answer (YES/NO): NO